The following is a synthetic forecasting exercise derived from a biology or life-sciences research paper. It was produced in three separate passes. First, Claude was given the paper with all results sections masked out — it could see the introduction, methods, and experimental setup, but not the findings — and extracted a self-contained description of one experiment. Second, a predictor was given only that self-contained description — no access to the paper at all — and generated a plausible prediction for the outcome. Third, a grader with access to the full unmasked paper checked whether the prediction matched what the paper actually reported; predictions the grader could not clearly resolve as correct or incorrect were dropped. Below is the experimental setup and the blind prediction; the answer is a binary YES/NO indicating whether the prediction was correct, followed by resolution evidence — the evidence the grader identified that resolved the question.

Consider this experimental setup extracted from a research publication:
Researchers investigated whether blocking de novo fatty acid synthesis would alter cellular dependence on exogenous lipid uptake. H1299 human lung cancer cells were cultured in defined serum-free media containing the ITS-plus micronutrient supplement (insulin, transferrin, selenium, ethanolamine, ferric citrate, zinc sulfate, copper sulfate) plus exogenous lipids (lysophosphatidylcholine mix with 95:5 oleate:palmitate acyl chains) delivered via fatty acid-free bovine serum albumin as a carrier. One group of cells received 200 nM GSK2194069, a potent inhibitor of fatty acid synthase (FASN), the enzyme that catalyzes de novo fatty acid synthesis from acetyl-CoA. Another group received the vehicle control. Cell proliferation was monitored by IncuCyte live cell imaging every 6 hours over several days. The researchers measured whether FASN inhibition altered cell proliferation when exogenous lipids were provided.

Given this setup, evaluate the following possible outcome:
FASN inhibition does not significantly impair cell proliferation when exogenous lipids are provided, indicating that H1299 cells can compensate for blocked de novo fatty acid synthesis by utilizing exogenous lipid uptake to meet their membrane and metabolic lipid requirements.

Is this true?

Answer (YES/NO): YES